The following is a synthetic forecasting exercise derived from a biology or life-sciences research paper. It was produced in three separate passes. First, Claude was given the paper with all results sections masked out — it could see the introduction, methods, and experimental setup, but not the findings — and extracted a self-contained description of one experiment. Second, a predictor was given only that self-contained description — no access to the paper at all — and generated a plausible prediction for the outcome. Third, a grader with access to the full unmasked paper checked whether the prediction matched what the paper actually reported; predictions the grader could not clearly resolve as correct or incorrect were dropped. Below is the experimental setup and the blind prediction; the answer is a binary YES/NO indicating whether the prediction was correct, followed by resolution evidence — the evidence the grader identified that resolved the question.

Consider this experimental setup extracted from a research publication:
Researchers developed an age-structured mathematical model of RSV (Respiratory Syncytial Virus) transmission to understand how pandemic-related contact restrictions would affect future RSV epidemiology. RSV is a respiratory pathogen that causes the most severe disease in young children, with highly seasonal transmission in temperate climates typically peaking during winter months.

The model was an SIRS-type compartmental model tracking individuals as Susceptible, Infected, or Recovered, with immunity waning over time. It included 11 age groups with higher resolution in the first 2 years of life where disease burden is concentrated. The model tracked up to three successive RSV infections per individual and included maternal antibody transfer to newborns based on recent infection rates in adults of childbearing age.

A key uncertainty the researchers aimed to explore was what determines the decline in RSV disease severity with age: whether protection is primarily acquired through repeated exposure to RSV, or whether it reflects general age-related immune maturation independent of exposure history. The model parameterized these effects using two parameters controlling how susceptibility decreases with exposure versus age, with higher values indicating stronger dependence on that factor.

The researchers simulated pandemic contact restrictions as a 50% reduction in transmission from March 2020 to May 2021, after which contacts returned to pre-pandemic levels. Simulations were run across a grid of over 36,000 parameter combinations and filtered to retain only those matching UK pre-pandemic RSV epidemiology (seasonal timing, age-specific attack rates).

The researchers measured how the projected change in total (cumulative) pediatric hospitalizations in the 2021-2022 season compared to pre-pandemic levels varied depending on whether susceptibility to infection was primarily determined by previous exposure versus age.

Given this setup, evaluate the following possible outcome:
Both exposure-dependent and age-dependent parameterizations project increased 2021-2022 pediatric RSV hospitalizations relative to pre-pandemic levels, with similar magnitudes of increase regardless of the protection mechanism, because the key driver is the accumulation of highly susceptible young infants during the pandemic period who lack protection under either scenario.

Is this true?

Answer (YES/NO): NO